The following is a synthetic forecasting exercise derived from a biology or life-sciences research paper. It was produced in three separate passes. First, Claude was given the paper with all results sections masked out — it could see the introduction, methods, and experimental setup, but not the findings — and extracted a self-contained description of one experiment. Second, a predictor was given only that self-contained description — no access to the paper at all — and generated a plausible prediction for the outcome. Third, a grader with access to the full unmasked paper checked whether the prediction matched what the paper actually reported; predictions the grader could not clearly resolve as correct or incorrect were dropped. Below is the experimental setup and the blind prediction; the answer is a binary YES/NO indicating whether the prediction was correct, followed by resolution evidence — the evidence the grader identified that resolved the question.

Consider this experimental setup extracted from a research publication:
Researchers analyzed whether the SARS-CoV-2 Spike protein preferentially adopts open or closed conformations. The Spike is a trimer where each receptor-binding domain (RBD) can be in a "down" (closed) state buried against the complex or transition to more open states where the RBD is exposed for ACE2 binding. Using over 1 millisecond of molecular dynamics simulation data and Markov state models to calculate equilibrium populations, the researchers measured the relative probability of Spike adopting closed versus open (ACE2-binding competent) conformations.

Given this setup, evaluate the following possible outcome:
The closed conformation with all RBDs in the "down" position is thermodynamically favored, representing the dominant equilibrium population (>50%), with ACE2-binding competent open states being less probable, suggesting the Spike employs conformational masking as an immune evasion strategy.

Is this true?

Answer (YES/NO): YES